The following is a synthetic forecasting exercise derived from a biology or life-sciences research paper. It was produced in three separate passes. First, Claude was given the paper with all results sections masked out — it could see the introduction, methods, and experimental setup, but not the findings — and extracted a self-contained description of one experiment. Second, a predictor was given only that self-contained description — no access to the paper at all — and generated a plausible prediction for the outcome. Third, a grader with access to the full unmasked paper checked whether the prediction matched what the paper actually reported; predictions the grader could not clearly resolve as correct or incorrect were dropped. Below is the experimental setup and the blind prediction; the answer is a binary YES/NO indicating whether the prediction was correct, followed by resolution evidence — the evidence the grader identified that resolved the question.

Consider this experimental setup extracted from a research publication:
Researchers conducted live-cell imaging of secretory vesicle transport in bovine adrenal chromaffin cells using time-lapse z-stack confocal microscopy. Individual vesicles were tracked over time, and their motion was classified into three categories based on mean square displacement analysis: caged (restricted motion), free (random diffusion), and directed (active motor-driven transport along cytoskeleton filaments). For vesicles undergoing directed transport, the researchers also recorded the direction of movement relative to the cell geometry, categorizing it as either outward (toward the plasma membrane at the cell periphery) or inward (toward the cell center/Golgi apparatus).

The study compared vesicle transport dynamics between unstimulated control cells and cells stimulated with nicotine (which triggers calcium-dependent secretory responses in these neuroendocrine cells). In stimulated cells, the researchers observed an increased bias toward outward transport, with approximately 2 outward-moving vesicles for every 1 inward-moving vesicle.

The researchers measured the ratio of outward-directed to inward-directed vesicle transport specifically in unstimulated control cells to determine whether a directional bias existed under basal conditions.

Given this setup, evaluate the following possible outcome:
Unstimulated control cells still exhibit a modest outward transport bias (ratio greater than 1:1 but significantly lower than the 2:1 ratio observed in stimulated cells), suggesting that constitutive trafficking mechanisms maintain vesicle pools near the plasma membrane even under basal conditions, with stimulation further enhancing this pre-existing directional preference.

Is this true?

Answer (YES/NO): NO